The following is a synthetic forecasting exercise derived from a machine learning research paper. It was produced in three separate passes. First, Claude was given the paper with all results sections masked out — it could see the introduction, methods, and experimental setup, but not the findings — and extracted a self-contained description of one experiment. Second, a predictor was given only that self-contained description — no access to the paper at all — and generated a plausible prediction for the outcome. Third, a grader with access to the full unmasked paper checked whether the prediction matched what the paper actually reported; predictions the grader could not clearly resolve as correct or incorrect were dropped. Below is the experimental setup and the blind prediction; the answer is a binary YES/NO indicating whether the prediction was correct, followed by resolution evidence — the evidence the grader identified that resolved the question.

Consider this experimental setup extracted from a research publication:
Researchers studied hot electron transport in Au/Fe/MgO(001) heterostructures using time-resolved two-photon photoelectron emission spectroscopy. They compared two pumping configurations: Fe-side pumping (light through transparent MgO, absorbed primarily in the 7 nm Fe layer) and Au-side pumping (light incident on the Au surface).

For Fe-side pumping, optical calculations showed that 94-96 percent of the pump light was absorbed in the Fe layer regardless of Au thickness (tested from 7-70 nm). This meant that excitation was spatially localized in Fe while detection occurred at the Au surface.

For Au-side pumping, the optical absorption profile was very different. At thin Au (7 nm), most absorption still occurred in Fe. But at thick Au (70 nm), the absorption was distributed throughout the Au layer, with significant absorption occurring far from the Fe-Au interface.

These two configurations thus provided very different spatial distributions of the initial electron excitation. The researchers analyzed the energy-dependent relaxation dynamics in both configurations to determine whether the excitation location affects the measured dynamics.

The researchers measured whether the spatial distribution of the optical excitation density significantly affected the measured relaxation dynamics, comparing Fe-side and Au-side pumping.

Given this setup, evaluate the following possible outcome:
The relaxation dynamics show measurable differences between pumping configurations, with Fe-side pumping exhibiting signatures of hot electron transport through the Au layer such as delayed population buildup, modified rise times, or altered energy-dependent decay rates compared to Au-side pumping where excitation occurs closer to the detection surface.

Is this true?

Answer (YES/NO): YES